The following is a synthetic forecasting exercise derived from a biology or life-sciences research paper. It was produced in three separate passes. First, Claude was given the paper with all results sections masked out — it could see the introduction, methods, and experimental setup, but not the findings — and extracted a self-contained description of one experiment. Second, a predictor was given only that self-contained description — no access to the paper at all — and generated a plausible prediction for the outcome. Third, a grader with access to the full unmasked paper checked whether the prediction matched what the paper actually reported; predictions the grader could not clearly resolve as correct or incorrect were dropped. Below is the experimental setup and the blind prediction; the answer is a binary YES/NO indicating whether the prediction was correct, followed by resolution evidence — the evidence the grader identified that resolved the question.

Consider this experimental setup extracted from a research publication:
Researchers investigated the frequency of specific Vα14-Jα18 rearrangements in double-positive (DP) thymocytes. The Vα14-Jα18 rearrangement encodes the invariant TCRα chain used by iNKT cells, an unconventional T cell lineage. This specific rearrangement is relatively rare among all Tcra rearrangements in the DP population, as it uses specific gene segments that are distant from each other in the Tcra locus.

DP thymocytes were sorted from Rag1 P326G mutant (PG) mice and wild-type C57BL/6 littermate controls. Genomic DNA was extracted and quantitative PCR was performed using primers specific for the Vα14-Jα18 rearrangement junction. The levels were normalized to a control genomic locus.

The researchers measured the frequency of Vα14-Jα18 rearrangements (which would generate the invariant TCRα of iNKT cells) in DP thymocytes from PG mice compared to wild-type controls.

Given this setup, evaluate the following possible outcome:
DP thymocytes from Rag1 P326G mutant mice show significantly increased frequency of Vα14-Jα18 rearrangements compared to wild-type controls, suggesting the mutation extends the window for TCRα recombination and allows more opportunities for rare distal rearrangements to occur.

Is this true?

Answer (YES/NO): NO